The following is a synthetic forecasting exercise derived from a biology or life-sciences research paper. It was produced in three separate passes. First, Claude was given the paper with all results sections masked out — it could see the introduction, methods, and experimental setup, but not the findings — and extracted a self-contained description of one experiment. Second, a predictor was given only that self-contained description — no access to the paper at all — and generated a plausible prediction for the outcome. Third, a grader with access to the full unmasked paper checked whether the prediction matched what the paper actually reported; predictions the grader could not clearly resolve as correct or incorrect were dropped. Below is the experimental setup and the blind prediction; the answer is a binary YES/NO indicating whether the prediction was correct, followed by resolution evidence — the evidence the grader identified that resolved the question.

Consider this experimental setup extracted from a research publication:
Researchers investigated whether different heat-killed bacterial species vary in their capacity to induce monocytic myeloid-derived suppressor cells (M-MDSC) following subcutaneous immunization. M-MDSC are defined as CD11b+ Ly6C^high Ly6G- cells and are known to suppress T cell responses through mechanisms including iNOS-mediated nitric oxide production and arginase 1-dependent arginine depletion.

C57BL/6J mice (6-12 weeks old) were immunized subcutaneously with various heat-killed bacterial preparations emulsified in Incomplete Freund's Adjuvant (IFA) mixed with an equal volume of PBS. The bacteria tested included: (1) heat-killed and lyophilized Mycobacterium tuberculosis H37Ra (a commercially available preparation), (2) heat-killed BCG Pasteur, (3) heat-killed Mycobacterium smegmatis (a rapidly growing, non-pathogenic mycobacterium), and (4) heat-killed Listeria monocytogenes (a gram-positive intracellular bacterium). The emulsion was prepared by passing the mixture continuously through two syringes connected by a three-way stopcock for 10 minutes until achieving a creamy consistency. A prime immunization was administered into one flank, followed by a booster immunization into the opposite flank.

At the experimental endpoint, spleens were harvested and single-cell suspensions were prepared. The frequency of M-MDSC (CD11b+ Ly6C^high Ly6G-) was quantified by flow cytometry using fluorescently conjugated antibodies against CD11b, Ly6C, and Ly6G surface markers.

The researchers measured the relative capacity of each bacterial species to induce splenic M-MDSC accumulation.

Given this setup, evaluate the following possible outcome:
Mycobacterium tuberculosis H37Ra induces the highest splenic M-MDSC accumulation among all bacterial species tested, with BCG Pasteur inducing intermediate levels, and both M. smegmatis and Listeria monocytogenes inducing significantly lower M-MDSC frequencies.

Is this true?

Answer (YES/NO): NO